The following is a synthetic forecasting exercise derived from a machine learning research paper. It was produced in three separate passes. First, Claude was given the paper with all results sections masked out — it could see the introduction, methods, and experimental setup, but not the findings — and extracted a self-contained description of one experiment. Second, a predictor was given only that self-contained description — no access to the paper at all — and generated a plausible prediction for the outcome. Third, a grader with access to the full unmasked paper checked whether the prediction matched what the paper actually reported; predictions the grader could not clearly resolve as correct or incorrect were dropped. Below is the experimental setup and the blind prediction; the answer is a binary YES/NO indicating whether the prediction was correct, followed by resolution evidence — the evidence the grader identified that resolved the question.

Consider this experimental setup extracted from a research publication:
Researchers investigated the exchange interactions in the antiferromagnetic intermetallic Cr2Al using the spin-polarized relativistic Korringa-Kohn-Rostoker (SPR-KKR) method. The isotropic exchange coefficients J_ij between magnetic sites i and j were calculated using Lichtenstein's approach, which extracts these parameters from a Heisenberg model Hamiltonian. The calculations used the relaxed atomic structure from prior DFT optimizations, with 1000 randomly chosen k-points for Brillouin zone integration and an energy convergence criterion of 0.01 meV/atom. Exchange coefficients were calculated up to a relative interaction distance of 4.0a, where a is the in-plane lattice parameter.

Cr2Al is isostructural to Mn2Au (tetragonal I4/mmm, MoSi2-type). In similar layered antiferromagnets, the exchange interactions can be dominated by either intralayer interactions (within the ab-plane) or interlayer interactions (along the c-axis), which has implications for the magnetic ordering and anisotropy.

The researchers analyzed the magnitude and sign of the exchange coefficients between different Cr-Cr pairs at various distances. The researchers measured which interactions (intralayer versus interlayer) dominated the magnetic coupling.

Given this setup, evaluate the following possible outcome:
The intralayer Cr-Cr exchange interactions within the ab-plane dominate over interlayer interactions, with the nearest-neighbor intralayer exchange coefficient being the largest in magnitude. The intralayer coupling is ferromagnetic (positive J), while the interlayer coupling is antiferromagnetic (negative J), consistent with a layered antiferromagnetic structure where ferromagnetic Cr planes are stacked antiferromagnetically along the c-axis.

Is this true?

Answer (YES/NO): NO